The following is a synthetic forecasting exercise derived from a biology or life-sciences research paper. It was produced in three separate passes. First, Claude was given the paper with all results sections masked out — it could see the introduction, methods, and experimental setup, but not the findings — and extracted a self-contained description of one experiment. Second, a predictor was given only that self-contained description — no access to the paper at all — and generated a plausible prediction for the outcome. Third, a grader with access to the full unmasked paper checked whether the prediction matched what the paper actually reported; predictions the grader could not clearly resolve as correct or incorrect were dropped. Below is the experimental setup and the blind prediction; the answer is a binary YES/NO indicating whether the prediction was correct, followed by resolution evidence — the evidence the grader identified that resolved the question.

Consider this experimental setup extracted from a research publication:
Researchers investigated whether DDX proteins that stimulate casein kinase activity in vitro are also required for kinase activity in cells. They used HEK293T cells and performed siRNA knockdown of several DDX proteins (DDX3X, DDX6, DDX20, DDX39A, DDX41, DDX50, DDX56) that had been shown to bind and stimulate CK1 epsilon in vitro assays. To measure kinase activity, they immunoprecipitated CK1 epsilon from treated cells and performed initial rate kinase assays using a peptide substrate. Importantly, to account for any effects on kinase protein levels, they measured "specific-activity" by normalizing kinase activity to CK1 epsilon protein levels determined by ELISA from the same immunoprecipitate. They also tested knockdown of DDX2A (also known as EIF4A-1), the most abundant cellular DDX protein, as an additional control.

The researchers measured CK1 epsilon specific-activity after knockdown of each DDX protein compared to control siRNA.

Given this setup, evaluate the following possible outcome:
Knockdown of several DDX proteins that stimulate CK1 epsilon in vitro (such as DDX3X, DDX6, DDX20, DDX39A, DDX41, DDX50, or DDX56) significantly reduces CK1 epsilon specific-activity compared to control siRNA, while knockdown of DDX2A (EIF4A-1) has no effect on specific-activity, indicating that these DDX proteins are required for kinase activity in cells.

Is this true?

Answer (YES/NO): NO